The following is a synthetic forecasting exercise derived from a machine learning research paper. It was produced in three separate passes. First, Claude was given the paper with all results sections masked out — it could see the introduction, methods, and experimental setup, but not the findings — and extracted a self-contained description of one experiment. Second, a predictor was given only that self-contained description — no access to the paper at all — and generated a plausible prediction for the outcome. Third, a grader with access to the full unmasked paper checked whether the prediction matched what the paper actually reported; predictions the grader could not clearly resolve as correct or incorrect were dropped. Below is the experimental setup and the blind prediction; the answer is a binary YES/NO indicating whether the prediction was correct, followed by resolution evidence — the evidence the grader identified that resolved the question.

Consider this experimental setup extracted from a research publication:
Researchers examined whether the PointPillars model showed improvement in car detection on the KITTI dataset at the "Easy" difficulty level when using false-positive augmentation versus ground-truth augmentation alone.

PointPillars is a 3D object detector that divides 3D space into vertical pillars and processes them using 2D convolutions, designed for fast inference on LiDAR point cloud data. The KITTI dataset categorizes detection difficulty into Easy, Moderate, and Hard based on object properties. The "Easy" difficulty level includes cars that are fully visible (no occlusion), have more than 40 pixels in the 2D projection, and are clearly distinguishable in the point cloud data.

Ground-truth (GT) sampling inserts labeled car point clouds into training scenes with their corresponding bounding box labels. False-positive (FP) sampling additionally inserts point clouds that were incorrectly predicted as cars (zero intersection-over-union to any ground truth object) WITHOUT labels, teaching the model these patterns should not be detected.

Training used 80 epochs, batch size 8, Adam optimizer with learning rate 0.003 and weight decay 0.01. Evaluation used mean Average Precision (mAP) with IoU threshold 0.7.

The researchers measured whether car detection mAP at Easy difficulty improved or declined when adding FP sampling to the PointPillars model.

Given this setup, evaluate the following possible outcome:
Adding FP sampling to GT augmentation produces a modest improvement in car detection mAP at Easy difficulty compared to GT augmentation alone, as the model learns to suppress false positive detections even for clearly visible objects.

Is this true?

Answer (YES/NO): NO